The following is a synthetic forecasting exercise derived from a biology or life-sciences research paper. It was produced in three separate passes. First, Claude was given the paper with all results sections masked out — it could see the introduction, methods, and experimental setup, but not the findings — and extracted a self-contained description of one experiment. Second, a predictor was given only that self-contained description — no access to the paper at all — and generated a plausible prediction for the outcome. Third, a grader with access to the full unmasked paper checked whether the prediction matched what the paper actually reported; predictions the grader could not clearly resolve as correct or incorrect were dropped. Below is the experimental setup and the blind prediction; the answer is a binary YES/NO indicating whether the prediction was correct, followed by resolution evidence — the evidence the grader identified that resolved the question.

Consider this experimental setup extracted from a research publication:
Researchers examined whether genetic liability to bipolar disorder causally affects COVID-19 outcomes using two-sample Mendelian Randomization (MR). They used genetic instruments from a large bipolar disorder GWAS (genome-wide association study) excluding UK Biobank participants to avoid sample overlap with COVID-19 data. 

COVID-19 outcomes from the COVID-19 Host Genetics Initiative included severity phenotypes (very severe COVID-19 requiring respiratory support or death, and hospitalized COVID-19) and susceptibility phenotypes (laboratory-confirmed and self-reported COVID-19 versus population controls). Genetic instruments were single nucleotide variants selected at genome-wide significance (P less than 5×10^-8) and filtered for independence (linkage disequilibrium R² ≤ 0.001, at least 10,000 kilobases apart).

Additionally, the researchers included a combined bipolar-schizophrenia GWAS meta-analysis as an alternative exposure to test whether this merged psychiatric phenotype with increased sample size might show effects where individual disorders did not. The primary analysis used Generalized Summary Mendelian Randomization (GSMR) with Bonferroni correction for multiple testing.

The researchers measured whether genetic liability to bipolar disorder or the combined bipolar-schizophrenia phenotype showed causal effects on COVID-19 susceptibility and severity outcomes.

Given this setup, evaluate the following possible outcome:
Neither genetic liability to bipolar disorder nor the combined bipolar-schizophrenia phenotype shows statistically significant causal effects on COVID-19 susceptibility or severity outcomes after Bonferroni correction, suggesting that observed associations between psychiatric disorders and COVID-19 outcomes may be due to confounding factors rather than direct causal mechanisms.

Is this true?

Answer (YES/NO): NO